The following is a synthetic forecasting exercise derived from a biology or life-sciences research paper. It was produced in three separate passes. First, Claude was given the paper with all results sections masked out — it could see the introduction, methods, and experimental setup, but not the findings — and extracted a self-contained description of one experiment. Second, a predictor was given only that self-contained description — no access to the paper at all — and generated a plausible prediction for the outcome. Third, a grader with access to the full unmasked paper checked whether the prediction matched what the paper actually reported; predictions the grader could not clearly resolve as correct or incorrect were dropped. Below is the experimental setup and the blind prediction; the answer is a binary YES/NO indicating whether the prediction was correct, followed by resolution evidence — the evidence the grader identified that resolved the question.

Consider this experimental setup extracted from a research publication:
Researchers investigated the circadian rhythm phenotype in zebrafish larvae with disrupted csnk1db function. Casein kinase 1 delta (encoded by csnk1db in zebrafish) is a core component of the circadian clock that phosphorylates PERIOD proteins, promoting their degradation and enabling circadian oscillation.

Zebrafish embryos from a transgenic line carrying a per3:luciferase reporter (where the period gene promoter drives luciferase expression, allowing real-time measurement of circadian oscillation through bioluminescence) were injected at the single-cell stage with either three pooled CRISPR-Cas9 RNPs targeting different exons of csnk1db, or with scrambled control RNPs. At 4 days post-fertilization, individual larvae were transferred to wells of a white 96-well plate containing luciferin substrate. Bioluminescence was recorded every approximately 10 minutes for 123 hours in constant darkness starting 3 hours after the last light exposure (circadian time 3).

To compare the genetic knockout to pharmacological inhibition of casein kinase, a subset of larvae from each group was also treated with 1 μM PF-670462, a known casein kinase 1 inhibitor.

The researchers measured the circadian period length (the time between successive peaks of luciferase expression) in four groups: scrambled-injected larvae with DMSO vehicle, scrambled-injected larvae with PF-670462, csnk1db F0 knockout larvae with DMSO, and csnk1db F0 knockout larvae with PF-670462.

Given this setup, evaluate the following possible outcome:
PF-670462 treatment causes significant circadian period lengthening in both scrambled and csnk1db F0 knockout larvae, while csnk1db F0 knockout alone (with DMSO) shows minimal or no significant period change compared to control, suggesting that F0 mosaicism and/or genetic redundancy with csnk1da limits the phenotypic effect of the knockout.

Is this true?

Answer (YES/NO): NO